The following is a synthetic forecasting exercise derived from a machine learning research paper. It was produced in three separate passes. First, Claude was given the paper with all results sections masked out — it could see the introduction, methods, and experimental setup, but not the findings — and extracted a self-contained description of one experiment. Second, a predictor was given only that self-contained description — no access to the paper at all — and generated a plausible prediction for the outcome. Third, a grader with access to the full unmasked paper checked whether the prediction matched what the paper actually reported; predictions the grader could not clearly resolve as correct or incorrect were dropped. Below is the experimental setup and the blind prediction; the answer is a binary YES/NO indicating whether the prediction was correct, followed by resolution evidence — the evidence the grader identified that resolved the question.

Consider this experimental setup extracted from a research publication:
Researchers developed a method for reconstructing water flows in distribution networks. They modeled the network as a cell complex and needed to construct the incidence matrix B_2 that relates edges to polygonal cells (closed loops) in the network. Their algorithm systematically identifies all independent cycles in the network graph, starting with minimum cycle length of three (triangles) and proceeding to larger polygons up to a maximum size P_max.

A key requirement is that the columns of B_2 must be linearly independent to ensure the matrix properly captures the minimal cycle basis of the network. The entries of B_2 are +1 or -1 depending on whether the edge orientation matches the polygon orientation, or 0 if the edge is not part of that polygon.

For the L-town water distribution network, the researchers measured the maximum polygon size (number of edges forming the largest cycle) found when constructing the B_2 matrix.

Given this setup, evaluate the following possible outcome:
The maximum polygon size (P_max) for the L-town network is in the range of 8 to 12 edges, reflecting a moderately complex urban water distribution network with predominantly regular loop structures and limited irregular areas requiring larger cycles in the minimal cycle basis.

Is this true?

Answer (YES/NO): NO